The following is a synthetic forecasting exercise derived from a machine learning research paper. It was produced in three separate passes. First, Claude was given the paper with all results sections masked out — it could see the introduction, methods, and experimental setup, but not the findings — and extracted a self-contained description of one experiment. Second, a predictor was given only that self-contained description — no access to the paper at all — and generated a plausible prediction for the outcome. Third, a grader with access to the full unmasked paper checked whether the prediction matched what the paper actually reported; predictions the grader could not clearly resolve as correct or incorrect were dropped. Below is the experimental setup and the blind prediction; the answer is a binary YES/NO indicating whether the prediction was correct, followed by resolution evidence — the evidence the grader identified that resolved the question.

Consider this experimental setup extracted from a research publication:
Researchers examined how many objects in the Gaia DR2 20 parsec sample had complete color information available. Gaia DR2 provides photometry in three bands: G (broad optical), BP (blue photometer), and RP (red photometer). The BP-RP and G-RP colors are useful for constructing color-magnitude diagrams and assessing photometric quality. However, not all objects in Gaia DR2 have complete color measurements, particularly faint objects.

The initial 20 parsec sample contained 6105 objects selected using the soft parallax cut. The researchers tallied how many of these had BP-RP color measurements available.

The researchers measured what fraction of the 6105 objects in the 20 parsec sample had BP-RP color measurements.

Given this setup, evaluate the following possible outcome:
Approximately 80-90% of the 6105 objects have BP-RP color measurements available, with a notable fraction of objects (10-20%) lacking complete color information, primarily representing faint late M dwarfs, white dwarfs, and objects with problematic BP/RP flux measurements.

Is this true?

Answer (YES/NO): NO